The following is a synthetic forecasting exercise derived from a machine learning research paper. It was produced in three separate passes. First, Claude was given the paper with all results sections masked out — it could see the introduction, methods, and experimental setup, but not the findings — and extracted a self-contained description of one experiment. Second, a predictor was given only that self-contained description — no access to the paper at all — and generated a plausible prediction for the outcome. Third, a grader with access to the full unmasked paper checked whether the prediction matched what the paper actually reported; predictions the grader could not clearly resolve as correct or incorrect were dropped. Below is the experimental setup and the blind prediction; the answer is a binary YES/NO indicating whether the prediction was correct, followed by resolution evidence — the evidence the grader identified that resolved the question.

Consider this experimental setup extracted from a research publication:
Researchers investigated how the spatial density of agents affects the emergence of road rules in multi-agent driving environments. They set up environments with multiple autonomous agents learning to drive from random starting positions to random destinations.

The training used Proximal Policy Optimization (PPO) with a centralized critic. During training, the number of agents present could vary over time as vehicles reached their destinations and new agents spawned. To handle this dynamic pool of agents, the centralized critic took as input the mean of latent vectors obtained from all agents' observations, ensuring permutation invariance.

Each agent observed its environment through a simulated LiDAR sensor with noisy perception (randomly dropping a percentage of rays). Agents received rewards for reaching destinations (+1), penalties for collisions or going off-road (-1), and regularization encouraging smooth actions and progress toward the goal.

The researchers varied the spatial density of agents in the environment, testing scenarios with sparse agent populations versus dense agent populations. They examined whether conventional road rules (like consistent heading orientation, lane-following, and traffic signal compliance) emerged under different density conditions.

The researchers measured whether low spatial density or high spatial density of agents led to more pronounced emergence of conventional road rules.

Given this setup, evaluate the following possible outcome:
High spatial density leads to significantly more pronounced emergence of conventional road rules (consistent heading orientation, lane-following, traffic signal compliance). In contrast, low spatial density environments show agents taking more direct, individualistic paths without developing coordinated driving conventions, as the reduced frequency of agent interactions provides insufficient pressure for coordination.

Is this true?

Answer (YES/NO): NO